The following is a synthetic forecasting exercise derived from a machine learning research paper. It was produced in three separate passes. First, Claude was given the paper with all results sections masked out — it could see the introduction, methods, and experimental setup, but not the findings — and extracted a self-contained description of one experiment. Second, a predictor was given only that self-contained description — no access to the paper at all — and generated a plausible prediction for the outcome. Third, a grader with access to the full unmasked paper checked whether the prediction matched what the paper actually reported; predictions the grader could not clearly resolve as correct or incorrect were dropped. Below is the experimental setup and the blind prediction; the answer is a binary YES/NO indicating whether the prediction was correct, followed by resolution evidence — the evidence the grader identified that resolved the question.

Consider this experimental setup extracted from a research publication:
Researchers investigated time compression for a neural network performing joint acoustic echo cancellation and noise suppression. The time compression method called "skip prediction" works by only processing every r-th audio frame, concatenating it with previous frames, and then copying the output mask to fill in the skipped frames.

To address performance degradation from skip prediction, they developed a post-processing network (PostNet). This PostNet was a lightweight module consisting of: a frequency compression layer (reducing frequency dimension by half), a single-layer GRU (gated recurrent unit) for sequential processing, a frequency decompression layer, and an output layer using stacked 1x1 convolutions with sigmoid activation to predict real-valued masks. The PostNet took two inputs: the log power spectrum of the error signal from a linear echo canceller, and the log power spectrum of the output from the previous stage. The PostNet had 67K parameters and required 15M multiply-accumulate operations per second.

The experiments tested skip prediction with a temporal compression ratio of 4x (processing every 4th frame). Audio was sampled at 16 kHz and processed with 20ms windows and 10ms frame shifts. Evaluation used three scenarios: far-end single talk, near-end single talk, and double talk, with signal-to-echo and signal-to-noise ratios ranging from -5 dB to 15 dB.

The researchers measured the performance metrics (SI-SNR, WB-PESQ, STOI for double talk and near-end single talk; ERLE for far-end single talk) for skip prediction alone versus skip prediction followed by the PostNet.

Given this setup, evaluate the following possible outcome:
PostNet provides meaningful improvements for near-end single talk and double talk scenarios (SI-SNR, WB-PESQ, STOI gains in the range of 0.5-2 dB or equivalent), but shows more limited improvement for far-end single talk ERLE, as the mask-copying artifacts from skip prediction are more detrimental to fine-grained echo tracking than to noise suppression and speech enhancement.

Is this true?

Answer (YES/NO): NO